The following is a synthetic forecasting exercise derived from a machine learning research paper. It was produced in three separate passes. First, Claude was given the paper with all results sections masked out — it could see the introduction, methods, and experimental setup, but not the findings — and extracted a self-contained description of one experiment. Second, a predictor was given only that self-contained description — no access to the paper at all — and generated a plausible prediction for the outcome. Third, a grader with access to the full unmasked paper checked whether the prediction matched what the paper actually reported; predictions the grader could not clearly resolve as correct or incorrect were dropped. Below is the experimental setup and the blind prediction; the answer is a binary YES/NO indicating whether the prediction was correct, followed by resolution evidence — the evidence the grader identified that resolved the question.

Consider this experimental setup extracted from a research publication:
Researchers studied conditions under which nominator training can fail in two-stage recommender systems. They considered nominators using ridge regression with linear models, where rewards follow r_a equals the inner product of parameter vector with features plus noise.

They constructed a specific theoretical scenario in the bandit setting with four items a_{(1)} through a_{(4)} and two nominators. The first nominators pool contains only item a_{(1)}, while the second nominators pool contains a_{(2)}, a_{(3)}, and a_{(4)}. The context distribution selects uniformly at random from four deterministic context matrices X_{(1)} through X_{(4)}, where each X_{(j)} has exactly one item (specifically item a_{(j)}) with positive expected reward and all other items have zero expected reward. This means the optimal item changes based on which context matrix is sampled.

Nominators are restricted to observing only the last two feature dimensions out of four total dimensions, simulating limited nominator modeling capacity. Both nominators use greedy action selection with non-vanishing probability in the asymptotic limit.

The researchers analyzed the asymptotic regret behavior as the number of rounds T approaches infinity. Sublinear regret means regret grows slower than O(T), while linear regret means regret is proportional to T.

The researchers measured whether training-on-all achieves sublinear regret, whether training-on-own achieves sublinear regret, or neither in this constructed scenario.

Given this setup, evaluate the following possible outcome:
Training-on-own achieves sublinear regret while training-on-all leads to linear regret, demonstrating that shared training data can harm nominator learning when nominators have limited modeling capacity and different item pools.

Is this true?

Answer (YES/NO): NO